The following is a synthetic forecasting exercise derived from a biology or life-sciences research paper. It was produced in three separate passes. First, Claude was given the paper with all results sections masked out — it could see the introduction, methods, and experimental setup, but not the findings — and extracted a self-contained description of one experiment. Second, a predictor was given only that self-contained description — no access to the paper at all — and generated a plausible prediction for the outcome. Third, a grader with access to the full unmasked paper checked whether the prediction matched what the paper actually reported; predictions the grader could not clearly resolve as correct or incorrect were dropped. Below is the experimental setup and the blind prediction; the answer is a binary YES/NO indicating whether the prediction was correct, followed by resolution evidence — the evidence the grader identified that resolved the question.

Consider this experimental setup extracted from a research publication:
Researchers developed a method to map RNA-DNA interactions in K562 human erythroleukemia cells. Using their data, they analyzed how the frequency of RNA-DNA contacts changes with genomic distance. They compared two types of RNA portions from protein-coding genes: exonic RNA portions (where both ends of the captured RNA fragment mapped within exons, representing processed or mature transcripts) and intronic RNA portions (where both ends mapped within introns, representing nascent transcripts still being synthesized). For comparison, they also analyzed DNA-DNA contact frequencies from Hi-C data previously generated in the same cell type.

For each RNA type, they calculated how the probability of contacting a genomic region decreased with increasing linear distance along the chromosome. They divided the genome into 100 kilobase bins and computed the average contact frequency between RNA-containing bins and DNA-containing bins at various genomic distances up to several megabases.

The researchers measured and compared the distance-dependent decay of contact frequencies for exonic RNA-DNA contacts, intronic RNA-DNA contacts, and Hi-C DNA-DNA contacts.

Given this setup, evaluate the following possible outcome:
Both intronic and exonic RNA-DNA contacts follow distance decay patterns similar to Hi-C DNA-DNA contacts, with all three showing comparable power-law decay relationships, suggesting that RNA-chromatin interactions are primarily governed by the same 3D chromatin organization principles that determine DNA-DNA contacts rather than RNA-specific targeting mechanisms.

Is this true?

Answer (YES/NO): NO